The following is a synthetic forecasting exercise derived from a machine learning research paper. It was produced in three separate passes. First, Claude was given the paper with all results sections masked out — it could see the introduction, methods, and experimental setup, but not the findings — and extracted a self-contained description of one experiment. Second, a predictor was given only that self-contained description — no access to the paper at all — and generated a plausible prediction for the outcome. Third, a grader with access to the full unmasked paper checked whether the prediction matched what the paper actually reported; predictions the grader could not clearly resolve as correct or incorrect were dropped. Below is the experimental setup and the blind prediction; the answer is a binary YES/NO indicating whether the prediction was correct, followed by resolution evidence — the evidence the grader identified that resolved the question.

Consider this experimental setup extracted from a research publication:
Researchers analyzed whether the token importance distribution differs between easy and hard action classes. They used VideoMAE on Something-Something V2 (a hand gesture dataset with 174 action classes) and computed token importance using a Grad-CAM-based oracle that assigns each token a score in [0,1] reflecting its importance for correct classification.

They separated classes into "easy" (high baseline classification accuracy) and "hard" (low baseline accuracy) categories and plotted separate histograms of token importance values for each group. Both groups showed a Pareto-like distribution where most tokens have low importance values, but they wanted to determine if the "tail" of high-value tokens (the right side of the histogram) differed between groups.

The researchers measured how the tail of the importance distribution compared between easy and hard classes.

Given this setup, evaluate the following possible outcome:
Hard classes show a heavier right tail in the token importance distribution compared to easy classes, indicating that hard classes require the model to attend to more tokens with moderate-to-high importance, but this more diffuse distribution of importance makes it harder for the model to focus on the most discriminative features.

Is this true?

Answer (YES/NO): YES